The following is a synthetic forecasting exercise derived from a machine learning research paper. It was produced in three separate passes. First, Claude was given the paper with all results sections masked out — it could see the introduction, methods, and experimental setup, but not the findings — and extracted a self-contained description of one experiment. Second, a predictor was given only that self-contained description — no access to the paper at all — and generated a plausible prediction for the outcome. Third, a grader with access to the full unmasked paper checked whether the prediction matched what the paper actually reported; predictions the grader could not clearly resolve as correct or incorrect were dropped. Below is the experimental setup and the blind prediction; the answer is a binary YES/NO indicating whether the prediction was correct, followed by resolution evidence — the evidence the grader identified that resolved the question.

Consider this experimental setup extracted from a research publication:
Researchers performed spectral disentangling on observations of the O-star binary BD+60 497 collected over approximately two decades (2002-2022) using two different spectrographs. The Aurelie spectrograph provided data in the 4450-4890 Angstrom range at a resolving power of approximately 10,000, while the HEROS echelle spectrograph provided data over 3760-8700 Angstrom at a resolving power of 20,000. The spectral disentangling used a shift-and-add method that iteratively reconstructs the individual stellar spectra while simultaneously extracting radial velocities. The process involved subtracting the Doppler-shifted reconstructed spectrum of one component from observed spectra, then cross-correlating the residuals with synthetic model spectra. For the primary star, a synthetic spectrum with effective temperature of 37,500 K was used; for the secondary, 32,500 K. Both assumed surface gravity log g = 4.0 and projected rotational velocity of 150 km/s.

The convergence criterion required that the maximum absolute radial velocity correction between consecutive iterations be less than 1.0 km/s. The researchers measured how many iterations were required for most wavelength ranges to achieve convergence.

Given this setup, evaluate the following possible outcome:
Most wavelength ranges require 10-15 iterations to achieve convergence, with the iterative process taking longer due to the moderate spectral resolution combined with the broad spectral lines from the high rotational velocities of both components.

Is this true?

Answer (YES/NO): NO